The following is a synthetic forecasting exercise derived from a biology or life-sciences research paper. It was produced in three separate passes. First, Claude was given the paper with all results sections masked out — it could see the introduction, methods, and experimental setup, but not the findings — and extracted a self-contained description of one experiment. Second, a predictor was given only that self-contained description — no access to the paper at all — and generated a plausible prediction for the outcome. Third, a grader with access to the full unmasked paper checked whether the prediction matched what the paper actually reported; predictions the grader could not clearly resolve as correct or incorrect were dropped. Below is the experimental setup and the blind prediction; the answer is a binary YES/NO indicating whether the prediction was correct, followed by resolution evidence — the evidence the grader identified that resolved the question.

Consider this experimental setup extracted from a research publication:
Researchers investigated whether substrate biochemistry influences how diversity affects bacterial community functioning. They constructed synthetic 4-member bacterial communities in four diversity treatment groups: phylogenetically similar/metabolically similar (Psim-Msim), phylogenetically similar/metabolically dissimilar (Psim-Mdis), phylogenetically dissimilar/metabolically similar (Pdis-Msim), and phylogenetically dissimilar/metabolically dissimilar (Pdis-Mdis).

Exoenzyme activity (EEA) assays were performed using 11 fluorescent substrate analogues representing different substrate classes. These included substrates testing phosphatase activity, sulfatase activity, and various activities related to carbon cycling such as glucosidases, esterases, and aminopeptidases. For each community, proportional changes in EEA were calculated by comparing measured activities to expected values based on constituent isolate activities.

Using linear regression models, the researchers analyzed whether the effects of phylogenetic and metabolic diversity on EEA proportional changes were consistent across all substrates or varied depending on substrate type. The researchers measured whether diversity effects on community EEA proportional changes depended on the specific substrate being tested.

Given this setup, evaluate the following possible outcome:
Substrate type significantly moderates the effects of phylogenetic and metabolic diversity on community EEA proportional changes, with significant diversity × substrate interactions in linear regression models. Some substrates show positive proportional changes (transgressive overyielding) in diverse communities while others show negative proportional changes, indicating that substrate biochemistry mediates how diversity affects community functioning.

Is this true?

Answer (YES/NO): NO